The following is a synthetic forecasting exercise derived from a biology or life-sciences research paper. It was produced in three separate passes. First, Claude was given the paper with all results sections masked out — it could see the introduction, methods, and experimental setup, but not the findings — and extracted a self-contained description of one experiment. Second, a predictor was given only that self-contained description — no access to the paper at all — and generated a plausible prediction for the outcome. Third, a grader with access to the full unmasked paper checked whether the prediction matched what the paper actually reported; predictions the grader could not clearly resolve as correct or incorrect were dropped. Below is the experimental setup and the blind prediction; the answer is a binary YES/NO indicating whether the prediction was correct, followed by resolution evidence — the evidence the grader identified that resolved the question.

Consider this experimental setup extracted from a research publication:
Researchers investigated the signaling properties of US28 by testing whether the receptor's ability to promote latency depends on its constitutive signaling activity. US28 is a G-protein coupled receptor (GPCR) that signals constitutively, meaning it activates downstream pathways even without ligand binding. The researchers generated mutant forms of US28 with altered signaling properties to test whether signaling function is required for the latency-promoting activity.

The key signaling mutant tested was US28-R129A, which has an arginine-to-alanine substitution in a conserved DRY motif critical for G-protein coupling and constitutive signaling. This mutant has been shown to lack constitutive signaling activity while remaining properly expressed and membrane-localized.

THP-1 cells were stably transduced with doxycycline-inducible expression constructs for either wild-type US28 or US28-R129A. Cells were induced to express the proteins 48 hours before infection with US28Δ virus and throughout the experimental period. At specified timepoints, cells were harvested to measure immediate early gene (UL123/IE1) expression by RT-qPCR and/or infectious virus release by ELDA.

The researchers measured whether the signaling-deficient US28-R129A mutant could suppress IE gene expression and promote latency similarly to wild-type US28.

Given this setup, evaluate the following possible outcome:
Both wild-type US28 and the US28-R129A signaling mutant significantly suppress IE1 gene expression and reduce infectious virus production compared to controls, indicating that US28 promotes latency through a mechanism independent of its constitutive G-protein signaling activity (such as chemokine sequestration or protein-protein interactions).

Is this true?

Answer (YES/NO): NO